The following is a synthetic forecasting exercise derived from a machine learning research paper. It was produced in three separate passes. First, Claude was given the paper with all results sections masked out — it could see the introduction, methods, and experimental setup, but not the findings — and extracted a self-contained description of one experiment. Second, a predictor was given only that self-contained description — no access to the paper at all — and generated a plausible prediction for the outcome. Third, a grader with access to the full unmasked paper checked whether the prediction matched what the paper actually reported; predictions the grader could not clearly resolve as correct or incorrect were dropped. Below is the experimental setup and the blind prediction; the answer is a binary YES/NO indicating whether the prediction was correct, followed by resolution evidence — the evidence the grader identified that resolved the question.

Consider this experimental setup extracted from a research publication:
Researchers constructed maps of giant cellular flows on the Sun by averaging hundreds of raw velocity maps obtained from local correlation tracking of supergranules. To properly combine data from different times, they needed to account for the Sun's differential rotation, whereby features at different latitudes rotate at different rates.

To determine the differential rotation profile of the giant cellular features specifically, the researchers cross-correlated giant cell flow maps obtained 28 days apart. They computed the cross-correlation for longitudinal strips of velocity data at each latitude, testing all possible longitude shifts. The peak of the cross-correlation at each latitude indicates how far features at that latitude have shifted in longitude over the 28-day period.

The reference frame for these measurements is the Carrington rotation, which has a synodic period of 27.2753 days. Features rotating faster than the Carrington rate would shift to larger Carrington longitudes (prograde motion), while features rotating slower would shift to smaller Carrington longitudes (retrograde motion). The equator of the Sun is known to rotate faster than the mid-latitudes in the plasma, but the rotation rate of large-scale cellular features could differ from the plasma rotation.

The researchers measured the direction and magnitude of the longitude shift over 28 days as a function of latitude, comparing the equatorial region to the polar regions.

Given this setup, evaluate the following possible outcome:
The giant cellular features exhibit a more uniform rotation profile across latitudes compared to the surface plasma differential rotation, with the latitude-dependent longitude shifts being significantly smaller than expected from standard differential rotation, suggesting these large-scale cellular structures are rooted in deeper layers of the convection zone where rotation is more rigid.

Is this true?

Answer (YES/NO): NO